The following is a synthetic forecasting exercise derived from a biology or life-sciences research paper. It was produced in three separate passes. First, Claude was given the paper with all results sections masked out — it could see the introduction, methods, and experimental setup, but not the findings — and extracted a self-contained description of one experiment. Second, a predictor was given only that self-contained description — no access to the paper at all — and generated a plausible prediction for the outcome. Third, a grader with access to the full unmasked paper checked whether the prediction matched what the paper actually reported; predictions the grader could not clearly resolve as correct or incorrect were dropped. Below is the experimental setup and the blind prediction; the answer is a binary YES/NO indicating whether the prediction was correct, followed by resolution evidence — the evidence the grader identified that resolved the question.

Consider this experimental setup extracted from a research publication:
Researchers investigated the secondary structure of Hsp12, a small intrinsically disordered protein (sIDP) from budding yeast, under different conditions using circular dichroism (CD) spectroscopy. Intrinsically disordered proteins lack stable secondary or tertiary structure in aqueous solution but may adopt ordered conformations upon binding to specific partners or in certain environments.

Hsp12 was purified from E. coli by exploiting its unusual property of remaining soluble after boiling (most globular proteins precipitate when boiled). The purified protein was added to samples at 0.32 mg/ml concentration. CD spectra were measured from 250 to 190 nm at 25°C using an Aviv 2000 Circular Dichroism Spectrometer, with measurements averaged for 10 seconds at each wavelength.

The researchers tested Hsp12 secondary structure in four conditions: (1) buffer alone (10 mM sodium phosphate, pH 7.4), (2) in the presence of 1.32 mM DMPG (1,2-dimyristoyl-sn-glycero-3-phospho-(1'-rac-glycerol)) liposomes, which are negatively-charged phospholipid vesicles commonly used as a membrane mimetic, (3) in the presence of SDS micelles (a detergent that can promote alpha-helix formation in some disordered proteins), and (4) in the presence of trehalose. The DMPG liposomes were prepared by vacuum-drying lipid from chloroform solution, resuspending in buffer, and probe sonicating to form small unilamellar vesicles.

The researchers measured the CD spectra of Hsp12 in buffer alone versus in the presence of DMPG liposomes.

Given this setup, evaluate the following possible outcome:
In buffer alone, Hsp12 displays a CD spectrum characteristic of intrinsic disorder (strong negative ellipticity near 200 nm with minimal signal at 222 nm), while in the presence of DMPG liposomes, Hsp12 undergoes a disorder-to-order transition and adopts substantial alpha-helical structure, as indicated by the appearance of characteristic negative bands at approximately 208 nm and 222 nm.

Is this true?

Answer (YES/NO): YES